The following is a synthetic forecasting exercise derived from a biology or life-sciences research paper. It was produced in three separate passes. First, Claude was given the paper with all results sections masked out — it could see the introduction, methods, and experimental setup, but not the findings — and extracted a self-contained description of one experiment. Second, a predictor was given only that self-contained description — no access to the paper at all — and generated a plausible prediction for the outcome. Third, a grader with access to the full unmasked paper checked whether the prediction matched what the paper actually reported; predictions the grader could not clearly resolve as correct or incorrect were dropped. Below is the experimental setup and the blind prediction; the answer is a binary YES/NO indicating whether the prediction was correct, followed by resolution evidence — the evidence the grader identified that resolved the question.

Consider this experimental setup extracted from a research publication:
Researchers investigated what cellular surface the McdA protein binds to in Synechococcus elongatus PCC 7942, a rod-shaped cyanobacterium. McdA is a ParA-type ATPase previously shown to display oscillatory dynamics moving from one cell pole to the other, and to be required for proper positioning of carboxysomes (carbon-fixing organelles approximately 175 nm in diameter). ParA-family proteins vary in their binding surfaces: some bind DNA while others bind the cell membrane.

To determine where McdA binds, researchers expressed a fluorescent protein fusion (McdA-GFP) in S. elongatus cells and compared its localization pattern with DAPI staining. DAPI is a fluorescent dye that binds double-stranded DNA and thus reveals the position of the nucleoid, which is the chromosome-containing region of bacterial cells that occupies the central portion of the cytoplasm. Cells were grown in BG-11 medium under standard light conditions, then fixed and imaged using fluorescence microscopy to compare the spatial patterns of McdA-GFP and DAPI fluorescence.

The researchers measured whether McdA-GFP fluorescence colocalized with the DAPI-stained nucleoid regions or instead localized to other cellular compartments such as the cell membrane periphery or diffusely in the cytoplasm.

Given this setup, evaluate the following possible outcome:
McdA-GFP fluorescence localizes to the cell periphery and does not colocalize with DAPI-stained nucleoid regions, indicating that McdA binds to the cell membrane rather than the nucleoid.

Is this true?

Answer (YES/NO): NO